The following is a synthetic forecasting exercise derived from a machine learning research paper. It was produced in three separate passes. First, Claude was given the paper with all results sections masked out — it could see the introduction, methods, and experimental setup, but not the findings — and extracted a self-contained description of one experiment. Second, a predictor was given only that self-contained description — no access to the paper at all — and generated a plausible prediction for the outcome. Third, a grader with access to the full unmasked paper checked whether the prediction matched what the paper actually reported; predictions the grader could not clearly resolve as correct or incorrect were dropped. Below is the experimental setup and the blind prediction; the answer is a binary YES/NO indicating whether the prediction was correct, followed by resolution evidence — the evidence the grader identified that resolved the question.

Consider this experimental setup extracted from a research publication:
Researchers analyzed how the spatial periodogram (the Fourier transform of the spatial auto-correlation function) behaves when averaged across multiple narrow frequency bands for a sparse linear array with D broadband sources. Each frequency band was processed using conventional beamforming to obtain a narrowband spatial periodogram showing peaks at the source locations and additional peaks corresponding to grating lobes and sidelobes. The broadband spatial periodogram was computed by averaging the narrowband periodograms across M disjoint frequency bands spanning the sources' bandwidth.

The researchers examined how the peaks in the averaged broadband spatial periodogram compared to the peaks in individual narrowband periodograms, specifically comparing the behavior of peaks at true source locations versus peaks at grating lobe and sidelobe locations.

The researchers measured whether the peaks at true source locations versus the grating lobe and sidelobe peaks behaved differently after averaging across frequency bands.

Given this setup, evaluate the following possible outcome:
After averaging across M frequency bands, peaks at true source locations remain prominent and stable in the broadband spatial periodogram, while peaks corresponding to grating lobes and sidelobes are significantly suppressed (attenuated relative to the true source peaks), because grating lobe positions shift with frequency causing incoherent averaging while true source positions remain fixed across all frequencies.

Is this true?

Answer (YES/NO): YES